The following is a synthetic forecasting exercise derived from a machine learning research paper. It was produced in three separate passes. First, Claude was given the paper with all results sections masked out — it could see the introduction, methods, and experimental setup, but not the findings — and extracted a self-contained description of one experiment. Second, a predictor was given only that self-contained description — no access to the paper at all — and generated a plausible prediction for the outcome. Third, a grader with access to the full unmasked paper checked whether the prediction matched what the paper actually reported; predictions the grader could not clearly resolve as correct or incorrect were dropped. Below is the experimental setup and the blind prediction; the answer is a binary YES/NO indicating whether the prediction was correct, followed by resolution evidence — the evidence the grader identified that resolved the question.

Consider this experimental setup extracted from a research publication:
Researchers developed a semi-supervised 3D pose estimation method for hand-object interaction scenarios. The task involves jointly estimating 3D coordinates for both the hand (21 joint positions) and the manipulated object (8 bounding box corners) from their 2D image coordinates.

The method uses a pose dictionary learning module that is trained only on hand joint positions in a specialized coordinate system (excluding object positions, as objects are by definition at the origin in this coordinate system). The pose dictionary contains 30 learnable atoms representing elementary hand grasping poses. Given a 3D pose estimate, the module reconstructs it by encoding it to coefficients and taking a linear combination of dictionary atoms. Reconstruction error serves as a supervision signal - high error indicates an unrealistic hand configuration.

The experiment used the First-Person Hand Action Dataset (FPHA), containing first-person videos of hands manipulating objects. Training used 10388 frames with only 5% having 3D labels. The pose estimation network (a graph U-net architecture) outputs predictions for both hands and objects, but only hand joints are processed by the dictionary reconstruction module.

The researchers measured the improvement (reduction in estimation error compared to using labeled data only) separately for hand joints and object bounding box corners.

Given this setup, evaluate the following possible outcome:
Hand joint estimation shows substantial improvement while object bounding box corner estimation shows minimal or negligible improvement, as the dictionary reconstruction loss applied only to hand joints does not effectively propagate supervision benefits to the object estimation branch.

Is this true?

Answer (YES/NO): NO